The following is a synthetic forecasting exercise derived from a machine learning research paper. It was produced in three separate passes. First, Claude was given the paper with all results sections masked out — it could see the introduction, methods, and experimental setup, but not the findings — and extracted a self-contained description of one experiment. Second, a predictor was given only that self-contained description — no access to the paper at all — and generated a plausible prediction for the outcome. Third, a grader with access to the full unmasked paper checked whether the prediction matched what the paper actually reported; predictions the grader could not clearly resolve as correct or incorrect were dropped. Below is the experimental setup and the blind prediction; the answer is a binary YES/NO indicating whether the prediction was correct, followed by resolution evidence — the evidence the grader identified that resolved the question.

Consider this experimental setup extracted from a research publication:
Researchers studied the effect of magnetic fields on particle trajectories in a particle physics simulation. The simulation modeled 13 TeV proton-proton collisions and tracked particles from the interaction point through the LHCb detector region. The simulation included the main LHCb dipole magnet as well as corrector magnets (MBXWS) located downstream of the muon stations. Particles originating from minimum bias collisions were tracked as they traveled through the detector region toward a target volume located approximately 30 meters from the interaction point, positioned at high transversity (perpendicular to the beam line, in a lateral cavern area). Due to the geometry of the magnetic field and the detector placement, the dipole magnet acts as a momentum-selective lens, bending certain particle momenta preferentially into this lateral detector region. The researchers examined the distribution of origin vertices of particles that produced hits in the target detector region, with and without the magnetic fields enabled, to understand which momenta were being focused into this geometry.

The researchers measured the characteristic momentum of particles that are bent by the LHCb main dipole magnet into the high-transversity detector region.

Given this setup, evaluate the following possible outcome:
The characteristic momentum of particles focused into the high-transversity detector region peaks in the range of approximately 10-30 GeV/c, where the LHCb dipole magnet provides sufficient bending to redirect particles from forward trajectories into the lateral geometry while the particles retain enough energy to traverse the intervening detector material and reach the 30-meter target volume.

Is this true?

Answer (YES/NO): NO